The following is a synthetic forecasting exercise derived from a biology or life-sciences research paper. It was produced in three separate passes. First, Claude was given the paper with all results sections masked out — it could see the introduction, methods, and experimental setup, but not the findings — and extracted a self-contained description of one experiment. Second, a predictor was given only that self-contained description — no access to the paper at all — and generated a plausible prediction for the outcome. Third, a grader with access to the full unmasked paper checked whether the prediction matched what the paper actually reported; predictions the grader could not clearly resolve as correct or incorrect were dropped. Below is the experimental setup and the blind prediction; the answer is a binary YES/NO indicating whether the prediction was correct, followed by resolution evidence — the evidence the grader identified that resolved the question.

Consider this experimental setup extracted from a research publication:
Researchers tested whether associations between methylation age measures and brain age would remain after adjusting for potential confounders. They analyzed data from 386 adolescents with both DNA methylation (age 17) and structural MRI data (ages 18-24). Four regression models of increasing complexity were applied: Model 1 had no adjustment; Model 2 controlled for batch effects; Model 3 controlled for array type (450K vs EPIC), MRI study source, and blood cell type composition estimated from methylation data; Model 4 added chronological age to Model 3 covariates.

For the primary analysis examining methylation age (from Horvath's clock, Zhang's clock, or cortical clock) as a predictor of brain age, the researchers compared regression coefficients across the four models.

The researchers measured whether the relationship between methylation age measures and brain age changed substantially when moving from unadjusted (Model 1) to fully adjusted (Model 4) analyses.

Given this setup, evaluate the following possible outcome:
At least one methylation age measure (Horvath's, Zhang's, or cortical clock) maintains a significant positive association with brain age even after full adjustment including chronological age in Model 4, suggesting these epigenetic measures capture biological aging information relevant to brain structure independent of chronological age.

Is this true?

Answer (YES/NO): NO